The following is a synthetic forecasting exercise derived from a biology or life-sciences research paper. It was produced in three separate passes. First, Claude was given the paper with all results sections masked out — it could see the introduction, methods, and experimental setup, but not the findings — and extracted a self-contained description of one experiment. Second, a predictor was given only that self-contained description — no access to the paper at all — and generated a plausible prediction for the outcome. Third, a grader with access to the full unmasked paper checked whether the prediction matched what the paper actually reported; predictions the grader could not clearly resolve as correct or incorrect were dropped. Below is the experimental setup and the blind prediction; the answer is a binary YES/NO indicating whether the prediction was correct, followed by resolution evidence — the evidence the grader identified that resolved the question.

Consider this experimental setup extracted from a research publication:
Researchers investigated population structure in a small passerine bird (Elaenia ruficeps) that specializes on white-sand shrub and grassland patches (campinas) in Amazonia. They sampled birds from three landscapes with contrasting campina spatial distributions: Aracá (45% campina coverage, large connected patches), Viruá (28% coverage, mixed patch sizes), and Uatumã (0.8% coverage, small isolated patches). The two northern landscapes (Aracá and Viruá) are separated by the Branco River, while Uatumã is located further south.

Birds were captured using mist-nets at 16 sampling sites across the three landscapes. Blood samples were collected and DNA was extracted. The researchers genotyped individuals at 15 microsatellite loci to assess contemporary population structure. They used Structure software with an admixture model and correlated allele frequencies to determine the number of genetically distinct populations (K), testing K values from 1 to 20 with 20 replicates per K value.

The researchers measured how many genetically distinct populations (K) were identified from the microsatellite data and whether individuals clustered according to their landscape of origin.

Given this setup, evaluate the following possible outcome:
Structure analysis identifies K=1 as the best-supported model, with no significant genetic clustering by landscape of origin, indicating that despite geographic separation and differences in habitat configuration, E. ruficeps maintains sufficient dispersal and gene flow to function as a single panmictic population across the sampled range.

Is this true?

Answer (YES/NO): NO